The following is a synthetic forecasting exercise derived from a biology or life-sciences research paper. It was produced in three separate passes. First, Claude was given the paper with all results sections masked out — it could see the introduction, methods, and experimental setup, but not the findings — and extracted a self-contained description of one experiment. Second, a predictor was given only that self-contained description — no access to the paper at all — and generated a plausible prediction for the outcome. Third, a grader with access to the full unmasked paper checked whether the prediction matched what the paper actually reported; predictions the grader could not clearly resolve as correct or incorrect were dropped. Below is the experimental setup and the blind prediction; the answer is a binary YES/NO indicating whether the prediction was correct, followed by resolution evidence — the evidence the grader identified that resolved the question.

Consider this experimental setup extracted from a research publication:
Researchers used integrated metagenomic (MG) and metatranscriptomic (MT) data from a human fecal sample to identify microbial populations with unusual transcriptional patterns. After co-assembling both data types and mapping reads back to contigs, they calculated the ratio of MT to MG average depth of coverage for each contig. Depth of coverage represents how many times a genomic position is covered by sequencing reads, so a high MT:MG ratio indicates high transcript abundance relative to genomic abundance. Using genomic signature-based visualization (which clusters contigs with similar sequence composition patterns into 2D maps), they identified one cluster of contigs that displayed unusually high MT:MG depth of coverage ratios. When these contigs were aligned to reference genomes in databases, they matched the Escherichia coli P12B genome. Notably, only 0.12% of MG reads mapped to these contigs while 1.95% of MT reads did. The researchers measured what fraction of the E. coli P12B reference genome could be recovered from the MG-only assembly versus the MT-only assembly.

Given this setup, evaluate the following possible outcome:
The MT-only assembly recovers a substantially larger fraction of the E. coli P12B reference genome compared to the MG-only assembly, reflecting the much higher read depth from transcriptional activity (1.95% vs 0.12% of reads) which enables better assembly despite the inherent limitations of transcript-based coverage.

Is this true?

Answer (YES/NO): YES